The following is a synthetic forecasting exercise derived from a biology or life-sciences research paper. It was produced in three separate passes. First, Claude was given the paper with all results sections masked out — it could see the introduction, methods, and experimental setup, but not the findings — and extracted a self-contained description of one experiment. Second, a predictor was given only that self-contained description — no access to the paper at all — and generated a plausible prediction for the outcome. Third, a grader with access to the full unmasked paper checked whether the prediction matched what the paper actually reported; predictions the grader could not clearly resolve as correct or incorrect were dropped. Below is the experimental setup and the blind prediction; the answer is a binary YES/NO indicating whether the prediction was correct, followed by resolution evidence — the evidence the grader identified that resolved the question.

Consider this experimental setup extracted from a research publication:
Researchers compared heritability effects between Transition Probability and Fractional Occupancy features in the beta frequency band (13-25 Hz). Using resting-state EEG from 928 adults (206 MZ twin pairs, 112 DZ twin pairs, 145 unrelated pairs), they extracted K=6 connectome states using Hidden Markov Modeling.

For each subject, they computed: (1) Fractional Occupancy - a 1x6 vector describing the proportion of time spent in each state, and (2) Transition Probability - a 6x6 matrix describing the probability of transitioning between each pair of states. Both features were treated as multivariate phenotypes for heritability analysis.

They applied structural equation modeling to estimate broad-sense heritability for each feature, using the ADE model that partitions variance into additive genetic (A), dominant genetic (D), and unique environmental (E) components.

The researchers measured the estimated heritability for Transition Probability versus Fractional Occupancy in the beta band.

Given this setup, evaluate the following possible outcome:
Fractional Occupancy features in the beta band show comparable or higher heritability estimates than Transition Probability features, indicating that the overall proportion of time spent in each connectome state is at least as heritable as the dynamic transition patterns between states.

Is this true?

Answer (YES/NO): YES